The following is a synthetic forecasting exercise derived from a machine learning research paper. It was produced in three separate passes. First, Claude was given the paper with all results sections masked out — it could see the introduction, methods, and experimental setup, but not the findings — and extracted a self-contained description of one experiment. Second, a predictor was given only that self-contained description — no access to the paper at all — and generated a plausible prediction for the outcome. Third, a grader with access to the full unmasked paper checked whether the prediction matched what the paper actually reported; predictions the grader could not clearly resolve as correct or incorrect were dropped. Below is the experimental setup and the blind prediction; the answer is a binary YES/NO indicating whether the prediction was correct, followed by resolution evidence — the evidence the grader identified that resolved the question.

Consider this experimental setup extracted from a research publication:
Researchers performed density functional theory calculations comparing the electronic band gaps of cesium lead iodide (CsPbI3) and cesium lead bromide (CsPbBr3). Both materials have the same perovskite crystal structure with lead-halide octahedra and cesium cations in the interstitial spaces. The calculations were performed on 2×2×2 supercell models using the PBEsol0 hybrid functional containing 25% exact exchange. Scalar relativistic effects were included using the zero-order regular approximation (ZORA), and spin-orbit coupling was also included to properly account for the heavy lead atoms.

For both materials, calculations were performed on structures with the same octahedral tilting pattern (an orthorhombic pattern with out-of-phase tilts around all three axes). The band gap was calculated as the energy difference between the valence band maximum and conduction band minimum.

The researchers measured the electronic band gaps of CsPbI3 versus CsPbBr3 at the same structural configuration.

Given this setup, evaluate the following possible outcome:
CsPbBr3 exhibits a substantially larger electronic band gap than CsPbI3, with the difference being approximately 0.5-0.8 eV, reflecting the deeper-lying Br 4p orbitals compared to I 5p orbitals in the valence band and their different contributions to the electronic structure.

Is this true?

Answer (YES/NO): NO